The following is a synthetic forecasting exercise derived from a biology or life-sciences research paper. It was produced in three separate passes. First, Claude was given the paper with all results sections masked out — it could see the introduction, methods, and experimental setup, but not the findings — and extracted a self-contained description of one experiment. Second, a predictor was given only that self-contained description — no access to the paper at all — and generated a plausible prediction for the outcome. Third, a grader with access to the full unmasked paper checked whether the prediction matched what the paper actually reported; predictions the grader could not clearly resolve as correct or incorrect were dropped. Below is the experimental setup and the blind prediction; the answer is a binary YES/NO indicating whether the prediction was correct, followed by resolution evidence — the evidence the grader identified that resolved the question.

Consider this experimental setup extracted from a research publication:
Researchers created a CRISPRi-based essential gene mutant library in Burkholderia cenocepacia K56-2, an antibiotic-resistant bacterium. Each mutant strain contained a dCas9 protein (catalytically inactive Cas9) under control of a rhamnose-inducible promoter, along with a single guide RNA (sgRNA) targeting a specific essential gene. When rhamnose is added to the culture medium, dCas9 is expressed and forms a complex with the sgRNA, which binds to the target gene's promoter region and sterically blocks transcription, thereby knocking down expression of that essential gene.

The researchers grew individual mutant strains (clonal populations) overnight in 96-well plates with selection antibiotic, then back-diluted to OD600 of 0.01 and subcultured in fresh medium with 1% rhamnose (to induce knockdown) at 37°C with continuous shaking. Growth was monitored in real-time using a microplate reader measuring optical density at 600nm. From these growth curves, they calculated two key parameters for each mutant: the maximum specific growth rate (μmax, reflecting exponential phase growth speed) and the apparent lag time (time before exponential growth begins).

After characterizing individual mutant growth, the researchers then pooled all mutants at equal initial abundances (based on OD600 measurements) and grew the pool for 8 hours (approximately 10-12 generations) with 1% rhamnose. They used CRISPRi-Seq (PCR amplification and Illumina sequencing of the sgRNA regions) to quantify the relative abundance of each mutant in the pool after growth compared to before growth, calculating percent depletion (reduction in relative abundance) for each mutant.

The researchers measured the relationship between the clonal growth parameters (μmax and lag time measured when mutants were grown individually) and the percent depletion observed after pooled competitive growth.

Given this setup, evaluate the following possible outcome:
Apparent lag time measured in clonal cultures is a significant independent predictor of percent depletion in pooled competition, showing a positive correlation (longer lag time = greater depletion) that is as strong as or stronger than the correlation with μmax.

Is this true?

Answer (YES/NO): NO